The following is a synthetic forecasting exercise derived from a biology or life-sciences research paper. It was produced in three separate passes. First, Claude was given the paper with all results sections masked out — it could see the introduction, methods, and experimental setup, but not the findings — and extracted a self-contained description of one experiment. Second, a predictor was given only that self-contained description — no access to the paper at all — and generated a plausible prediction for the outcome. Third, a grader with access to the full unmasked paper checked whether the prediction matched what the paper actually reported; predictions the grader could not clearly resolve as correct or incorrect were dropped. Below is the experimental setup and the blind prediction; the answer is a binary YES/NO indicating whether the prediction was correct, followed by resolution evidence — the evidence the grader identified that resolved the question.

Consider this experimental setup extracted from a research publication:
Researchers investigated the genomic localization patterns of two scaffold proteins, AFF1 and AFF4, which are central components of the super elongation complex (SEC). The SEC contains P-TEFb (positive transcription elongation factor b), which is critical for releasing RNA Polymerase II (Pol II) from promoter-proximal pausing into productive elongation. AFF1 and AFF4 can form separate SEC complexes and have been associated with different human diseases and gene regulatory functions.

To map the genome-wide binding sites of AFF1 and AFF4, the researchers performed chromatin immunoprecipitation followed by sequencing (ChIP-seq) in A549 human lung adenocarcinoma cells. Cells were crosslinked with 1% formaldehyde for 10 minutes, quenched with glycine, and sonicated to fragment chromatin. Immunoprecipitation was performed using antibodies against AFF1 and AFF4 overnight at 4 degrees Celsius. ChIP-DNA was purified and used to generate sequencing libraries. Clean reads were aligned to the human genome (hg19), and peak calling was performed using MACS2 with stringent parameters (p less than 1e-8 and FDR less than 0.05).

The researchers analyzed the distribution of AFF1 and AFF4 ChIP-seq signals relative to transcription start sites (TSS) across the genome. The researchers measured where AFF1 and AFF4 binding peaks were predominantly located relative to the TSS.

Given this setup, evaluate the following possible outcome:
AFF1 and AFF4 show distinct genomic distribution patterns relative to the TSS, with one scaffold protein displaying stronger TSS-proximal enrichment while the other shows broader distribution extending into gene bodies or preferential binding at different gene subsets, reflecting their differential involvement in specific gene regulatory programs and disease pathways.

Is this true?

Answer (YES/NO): YES